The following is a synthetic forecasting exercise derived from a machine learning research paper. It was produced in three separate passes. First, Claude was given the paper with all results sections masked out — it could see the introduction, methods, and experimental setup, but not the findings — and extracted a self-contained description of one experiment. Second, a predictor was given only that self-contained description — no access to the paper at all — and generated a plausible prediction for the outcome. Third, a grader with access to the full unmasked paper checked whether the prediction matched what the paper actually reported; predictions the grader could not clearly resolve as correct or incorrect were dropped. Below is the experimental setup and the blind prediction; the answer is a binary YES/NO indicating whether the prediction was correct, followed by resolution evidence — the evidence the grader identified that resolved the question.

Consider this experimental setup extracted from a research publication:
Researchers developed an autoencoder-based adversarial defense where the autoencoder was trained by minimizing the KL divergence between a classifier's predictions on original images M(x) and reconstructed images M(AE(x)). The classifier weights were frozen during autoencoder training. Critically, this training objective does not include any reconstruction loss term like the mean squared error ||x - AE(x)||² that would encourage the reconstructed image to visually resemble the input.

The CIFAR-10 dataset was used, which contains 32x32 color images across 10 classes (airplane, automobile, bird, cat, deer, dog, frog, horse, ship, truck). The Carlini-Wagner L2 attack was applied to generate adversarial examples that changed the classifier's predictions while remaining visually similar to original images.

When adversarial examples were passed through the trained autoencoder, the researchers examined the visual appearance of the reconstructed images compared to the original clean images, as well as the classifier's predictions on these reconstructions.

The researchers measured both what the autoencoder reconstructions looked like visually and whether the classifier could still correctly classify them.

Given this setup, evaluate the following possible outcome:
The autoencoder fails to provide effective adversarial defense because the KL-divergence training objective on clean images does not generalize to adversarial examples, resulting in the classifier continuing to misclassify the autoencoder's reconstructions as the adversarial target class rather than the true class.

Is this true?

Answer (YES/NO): NO